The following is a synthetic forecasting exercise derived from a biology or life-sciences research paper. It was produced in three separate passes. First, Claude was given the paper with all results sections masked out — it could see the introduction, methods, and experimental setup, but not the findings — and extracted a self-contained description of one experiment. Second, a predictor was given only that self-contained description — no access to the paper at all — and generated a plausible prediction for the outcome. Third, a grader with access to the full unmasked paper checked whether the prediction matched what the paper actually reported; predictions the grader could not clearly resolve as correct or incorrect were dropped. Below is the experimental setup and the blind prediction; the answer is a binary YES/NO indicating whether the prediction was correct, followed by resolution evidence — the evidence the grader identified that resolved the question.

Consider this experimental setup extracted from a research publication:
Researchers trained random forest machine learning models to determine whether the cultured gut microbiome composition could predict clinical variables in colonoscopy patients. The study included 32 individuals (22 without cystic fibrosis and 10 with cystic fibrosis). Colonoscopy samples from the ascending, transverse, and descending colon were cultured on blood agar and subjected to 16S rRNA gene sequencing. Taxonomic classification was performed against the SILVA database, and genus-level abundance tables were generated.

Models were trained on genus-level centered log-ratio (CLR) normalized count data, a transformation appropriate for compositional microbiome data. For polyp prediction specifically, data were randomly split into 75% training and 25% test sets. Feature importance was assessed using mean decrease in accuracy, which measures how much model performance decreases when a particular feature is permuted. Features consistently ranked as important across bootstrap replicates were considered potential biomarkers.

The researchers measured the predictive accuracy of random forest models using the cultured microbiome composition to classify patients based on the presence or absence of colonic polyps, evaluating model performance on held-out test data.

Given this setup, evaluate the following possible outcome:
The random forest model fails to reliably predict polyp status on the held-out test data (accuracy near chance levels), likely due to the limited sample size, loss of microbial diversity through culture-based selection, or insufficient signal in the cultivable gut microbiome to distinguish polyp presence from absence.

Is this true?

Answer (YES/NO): NO